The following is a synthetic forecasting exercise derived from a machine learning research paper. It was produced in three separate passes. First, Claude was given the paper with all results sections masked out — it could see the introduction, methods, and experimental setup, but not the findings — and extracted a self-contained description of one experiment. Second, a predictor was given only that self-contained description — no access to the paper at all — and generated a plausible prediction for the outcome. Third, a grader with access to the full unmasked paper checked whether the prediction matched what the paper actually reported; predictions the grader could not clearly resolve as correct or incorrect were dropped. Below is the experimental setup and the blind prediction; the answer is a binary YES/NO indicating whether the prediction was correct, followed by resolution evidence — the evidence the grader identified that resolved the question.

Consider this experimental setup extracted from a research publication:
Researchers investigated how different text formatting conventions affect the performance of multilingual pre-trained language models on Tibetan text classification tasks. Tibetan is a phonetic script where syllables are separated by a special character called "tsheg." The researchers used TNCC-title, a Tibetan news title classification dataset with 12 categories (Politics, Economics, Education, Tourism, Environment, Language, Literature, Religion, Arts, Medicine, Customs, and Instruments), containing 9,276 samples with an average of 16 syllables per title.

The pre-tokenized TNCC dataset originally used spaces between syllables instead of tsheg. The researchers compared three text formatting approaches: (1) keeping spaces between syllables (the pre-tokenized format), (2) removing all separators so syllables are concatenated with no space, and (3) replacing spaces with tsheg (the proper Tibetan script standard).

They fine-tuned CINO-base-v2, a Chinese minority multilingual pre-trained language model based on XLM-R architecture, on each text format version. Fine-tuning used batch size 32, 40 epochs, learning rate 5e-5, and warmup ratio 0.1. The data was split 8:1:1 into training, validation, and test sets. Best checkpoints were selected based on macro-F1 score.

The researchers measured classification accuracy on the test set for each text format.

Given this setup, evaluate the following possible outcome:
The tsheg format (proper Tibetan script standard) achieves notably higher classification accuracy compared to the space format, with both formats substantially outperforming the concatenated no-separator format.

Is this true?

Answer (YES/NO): NO